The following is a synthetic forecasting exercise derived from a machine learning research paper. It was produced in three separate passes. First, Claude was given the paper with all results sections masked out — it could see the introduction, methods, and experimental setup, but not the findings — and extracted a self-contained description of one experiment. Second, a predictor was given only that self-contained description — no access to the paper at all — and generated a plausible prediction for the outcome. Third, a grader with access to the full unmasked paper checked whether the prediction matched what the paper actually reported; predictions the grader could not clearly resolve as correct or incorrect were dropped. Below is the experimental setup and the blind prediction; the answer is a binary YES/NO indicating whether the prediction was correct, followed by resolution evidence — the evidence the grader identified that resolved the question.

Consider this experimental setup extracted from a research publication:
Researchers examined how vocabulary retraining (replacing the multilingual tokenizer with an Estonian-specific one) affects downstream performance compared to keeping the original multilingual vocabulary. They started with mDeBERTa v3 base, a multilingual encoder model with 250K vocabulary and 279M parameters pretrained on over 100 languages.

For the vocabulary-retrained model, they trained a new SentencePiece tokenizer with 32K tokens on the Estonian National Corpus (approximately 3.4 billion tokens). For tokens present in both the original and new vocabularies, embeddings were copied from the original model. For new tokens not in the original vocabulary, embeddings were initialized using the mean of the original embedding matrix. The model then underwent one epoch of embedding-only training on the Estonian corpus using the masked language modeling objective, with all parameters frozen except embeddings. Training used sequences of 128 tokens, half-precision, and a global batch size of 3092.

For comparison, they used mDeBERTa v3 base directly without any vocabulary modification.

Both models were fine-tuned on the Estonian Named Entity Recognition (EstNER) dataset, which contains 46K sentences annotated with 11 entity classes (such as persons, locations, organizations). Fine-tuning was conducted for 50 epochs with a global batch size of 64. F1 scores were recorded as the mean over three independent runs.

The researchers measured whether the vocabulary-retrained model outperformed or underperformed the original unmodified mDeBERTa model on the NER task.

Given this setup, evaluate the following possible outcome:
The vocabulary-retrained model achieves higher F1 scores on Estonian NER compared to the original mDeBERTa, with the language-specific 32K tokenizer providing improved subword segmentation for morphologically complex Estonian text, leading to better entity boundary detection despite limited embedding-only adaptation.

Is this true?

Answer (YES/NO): NO